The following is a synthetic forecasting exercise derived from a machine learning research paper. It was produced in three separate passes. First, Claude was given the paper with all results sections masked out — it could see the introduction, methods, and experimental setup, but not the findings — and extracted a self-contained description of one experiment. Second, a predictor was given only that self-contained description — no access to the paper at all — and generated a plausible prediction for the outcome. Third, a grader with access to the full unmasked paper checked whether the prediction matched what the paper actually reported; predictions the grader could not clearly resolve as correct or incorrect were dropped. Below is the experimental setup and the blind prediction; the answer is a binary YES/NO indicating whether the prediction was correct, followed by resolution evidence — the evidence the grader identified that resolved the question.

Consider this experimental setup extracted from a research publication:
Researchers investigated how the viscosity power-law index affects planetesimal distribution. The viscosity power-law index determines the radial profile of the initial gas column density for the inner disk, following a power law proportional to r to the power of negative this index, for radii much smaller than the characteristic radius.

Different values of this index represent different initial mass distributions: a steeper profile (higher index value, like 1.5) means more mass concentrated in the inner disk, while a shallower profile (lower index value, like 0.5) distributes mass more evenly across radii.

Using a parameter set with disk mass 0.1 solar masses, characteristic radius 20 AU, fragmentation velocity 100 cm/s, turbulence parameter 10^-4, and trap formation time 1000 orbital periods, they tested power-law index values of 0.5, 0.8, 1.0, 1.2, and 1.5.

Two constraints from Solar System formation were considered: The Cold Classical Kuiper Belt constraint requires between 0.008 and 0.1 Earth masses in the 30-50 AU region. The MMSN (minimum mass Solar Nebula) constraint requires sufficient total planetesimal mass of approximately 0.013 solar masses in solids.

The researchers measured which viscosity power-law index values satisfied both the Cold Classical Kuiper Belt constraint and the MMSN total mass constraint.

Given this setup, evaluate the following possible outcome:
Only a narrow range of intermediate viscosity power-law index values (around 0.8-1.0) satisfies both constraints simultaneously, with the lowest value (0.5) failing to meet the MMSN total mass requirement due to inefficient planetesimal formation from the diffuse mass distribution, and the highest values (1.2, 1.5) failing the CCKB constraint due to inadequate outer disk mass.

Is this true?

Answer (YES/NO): NO